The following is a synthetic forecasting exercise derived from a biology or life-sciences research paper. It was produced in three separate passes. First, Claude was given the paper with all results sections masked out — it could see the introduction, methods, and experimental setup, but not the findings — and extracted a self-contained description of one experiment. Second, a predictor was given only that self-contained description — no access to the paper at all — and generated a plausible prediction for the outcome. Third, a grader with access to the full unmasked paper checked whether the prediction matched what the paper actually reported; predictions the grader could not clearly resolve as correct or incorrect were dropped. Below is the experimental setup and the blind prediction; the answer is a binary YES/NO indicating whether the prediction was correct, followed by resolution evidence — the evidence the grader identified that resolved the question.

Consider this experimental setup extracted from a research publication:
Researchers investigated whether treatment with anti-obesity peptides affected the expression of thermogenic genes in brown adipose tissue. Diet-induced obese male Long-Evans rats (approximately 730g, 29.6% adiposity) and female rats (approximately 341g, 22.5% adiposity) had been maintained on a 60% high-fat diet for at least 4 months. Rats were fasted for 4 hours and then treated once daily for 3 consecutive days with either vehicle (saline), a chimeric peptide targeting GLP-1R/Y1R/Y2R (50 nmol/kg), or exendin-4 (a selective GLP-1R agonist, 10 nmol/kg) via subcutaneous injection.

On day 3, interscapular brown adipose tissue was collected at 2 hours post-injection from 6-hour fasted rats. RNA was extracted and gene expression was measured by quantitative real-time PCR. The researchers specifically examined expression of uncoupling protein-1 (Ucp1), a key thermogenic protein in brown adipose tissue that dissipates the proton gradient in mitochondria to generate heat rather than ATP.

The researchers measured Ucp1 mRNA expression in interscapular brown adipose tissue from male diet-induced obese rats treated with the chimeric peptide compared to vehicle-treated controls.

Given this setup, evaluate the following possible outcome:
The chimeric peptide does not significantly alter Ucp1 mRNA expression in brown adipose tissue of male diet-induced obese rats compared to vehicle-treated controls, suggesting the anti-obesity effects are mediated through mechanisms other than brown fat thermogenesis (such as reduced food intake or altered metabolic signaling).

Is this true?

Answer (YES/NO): YES